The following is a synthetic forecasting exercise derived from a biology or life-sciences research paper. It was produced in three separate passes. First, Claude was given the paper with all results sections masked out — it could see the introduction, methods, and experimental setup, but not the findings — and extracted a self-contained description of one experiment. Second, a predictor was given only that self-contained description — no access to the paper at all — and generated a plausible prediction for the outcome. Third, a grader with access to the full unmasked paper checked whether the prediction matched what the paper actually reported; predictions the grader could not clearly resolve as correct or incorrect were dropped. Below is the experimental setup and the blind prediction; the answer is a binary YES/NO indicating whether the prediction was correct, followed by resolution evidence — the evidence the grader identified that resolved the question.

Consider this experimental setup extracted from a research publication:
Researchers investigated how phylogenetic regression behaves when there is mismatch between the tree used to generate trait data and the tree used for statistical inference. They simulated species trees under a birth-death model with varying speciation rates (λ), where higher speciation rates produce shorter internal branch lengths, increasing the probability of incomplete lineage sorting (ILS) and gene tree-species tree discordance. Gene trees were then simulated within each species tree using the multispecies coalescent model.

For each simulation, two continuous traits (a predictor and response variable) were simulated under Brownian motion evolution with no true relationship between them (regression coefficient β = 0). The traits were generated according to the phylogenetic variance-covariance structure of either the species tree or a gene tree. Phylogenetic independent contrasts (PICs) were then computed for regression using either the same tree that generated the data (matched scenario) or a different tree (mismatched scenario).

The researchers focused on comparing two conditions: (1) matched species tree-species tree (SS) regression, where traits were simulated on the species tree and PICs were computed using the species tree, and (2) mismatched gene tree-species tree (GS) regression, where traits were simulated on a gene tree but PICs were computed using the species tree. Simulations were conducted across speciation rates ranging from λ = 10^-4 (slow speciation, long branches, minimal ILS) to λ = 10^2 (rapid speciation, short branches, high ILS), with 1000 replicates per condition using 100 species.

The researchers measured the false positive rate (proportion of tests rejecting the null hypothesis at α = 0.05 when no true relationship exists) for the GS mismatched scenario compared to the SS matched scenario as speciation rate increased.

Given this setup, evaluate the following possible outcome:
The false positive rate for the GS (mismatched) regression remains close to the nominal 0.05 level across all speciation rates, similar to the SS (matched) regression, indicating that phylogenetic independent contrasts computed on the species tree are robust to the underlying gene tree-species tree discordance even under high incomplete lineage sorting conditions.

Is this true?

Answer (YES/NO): NO